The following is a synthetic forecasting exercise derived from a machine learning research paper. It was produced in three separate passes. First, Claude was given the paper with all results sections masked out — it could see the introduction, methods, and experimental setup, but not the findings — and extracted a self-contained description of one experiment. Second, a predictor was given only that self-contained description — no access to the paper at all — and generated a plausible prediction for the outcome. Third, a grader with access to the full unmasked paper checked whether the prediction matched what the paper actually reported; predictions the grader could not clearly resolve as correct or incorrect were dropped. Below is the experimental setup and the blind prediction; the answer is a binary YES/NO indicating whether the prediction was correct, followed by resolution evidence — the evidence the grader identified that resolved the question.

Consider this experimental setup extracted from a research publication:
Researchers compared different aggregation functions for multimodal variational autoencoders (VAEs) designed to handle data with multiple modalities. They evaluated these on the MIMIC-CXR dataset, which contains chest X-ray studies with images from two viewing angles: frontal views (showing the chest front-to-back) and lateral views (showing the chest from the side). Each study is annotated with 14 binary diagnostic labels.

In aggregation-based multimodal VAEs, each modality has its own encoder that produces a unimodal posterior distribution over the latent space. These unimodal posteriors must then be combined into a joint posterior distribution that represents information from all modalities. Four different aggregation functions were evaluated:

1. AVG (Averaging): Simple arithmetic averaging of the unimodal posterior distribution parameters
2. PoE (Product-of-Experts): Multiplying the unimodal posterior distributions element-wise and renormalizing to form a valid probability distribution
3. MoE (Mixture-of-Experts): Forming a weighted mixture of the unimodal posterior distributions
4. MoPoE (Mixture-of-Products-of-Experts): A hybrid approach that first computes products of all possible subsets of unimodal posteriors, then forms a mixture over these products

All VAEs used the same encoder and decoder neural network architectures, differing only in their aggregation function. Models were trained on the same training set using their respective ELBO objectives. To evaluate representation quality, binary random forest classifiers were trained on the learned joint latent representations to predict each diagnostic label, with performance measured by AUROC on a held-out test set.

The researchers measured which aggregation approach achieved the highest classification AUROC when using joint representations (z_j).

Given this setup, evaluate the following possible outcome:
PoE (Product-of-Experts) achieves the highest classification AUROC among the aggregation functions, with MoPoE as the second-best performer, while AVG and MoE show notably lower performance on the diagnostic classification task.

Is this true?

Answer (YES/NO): YES